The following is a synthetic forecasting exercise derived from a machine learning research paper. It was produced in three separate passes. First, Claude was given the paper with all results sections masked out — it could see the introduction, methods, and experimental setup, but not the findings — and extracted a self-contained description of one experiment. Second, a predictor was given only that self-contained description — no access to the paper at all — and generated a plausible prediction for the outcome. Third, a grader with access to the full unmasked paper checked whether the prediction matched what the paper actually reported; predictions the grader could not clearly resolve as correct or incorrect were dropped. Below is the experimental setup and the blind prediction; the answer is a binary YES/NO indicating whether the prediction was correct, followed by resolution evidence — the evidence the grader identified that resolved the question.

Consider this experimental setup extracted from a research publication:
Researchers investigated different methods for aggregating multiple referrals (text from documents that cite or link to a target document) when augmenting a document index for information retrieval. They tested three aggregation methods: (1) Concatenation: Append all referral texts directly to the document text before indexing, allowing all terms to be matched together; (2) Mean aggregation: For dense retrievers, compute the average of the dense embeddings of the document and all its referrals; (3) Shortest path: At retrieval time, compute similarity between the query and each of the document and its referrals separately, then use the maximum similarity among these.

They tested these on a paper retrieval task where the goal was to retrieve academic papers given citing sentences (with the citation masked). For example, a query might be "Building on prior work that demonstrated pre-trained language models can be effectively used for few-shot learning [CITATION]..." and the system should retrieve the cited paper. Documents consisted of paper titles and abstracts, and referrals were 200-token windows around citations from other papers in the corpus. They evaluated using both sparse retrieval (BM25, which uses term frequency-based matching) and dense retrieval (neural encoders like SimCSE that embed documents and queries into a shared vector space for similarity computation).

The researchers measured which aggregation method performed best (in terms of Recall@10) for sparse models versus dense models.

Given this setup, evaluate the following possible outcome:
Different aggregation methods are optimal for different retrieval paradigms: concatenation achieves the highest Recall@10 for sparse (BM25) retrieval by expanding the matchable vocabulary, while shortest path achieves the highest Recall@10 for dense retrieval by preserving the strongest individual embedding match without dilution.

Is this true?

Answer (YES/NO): NO